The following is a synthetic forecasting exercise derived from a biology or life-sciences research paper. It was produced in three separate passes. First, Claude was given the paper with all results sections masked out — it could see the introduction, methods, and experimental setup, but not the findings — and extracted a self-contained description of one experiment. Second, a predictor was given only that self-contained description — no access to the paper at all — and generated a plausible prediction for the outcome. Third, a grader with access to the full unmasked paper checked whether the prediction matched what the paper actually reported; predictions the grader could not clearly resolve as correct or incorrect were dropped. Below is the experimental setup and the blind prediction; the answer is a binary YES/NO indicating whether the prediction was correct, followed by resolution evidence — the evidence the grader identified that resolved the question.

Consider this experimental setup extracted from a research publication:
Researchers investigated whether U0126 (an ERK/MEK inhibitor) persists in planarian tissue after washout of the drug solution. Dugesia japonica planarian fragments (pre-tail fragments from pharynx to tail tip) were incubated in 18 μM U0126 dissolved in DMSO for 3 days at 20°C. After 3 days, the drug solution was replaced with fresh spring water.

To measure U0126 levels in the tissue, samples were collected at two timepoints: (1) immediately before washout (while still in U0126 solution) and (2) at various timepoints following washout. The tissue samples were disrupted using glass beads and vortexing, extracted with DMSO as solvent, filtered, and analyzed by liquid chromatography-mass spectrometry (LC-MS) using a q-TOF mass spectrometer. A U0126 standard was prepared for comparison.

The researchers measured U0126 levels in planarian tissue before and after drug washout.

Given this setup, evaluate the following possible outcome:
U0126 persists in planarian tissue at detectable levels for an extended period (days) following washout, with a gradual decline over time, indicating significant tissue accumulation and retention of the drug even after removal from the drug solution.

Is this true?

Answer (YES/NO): NO